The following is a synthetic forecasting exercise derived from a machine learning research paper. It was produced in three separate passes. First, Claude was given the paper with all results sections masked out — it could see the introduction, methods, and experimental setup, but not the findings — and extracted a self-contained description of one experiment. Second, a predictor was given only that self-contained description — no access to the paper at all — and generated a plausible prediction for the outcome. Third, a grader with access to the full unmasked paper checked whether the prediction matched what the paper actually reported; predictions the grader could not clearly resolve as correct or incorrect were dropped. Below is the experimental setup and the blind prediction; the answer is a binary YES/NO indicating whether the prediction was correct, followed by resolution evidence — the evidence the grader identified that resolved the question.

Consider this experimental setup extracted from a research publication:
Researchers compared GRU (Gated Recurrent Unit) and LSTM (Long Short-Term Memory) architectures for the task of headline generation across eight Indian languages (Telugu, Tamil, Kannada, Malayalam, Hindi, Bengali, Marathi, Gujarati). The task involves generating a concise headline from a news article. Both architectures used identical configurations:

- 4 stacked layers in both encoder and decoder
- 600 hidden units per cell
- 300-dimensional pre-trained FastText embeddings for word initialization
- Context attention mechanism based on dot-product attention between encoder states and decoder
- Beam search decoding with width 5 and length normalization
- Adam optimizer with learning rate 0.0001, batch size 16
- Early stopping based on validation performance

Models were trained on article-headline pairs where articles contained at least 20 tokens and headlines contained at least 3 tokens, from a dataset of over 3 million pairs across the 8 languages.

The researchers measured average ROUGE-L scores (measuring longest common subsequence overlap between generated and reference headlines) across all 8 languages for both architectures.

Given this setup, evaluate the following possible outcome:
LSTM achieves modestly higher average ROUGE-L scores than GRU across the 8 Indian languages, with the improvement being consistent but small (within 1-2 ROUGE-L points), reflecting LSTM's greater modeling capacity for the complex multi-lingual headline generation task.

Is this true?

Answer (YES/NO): NO